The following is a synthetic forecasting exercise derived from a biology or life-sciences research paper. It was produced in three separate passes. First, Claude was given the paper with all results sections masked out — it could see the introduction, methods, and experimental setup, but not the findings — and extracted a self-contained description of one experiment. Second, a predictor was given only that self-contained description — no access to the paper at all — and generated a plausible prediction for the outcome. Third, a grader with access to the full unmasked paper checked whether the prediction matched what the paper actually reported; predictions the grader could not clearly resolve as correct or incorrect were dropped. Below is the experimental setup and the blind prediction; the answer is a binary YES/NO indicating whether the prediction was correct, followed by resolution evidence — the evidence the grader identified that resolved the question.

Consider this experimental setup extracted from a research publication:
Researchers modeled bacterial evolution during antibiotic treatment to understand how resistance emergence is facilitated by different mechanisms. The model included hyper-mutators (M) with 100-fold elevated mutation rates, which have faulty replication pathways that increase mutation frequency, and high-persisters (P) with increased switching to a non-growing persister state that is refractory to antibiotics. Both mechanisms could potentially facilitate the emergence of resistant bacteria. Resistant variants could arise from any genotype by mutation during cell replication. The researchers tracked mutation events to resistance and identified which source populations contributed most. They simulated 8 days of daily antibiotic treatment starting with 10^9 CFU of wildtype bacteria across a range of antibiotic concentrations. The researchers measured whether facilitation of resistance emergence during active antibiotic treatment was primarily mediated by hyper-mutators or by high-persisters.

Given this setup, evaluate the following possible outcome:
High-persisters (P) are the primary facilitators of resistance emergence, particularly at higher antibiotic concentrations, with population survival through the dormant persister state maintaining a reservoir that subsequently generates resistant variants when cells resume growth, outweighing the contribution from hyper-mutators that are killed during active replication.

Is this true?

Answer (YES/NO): NO